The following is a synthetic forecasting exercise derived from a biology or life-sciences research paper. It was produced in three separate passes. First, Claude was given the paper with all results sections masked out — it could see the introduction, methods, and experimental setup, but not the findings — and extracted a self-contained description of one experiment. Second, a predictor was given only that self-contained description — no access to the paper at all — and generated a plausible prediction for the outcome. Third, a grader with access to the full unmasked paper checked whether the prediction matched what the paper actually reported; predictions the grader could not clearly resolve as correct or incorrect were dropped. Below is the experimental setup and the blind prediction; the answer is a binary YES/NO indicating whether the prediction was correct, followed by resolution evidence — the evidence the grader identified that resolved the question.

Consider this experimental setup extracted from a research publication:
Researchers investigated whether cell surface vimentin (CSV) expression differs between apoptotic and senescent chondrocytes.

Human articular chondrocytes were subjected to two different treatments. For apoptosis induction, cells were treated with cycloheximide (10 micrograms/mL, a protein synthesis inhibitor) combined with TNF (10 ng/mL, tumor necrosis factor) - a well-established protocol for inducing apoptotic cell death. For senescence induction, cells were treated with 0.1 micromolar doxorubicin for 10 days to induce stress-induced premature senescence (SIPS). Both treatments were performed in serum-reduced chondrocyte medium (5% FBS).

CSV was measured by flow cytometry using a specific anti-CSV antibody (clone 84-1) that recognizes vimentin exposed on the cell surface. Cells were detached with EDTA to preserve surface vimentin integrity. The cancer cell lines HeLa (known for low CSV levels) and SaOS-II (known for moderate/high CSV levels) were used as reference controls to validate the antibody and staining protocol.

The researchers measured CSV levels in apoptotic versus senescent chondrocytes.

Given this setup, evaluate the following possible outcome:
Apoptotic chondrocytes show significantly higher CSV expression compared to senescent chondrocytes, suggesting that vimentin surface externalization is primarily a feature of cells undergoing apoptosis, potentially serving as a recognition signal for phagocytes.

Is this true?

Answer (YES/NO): NO